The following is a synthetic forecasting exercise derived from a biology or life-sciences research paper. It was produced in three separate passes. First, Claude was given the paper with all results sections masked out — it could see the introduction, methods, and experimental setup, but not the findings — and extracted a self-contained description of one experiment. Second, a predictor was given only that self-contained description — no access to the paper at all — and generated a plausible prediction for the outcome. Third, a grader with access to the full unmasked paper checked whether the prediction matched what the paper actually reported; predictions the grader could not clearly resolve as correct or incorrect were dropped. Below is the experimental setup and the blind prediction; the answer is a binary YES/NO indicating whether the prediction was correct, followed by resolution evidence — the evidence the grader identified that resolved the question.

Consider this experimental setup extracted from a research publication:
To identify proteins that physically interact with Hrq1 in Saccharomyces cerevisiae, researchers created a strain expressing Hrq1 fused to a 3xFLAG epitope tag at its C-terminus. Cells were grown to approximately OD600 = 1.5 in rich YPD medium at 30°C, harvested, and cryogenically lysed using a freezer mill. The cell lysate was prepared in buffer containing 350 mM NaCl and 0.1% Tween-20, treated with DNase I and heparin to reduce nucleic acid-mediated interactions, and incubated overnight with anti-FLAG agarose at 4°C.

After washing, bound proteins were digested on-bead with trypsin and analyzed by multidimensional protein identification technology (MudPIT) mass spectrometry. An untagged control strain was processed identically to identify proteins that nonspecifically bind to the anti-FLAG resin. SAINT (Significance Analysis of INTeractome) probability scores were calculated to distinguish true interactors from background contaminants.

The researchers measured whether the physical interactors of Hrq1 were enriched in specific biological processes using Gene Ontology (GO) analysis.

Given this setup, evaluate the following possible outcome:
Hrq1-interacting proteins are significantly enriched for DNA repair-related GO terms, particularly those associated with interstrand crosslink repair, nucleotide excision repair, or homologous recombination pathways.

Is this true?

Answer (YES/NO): NO